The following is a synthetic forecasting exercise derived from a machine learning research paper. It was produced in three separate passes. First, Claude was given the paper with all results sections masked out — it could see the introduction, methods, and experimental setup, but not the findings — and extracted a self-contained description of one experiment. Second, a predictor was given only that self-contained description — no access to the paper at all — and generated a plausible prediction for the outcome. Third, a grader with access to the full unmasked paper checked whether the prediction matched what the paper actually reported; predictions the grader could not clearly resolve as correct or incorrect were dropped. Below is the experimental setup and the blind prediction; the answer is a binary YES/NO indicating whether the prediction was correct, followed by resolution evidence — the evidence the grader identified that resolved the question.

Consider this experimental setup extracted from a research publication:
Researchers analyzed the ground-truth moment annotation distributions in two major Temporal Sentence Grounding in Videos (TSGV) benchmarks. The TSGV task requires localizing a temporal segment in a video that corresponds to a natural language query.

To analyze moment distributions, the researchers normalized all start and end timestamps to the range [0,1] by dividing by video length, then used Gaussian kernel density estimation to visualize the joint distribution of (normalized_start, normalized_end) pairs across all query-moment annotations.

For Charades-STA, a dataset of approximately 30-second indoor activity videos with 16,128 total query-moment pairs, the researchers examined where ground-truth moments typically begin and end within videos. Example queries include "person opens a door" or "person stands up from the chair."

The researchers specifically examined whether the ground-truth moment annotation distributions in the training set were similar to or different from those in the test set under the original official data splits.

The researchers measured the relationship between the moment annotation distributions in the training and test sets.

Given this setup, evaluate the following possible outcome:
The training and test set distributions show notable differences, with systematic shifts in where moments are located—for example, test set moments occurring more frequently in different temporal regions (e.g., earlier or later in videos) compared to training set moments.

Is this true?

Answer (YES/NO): NO